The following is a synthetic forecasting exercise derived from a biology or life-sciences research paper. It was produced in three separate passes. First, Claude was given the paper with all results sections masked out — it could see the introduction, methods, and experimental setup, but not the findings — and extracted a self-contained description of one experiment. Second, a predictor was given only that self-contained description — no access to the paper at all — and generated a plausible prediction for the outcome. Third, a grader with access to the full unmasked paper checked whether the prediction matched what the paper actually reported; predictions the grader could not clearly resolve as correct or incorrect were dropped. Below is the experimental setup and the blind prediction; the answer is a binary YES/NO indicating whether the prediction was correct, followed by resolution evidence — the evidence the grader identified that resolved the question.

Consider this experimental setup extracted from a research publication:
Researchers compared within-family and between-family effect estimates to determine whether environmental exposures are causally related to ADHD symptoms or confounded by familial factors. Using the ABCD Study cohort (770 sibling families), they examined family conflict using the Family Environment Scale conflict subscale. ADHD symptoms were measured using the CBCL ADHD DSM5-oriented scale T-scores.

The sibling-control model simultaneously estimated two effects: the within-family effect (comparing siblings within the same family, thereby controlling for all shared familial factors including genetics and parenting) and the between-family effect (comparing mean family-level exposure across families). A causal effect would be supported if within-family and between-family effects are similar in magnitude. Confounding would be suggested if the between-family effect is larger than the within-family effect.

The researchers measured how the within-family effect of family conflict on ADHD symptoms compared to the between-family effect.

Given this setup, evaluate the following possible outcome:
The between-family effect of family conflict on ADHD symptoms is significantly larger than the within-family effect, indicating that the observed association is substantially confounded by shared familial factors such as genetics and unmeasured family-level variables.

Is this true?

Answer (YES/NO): YES